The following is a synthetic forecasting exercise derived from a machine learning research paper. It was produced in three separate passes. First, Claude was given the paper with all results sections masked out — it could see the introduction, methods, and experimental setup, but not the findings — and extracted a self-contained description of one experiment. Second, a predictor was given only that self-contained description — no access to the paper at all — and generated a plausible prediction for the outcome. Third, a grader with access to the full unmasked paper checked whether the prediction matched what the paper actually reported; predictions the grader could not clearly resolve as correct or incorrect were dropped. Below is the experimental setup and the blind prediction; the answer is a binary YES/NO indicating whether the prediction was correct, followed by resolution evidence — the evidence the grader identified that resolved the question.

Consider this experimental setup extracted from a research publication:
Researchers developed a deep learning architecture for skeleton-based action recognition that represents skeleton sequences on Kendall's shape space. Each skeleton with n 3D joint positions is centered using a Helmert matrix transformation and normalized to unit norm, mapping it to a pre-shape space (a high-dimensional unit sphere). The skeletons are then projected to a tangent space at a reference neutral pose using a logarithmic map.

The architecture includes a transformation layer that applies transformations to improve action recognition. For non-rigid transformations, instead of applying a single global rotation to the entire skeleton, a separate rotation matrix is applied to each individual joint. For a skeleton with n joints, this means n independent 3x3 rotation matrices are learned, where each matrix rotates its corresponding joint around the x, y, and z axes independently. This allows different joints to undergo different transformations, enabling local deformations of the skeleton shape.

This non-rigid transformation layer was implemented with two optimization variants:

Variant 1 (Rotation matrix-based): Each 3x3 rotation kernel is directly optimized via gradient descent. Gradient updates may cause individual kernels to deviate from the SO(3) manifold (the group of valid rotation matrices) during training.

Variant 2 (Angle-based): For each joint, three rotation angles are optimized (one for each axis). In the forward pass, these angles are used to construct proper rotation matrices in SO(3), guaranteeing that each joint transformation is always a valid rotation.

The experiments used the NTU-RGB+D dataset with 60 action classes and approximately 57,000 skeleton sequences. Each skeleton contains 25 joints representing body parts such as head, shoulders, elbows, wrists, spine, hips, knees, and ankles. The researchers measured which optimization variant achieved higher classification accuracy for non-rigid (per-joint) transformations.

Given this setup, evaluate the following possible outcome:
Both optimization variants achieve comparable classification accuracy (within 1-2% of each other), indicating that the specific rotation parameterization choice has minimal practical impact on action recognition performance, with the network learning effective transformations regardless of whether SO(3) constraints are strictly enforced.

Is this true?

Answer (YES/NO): YES